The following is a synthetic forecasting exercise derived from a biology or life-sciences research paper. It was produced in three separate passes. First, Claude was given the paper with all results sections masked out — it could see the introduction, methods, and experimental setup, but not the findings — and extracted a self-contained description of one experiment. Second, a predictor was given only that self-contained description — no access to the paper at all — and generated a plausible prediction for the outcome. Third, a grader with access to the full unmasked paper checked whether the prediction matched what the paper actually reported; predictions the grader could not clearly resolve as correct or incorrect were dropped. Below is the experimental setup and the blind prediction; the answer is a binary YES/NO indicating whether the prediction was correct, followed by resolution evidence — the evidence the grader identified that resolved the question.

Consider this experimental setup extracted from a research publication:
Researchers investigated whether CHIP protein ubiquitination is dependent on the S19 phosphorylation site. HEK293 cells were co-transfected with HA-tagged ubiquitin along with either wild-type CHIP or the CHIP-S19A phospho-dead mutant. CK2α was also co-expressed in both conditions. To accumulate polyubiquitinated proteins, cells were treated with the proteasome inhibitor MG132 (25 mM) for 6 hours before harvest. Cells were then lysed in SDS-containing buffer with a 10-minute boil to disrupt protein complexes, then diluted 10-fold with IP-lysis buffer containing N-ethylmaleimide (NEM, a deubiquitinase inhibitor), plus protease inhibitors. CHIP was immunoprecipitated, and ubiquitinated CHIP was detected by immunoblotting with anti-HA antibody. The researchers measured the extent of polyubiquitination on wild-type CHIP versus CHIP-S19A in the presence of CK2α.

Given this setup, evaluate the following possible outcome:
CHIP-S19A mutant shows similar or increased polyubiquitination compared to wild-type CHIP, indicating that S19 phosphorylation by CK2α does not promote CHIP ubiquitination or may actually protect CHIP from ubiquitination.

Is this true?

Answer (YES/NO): NO